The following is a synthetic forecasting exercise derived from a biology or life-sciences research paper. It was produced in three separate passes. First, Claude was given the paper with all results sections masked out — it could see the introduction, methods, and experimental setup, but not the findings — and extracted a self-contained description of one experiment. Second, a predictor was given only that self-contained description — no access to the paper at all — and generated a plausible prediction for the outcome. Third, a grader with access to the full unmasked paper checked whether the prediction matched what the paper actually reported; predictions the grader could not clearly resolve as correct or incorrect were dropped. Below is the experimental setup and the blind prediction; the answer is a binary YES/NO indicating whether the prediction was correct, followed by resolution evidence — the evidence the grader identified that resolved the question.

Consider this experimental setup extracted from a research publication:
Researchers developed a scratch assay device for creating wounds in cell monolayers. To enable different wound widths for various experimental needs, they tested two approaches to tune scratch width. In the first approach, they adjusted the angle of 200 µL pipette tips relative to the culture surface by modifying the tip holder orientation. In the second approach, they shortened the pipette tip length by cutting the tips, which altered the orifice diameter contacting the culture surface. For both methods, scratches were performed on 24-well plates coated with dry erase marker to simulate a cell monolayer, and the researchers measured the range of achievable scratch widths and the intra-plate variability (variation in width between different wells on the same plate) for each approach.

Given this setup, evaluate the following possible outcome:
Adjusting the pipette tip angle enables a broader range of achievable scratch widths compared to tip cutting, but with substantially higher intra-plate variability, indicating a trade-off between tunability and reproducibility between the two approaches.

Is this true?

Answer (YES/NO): NO